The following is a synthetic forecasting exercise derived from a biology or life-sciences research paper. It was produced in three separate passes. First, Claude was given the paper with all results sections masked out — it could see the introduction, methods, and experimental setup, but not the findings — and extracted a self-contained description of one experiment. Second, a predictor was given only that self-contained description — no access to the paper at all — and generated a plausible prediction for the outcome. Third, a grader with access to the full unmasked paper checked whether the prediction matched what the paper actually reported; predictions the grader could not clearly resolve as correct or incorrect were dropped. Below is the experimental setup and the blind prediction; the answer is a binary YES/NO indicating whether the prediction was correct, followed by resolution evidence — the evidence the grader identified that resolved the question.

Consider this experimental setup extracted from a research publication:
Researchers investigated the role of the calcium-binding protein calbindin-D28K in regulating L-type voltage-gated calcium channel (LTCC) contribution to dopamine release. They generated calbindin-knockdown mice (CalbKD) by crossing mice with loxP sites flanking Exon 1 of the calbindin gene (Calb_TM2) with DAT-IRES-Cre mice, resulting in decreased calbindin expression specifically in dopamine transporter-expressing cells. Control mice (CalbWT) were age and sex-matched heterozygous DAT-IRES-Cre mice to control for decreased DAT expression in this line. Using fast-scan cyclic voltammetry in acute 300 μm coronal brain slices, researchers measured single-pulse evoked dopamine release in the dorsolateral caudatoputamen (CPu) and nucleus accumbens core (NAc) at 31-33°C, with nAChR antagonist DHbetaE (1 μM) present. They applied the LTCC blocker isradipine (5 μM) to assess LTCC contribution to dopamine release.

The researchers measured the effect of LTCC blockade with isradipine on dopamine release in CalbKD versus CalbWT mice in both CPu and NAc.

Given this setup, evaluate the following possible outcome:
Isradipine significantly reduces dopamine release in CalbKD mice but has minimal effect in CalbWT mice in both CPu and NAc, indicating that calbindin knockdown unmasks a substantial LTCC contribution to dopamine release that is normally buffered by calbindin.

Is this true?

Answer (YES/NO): NO